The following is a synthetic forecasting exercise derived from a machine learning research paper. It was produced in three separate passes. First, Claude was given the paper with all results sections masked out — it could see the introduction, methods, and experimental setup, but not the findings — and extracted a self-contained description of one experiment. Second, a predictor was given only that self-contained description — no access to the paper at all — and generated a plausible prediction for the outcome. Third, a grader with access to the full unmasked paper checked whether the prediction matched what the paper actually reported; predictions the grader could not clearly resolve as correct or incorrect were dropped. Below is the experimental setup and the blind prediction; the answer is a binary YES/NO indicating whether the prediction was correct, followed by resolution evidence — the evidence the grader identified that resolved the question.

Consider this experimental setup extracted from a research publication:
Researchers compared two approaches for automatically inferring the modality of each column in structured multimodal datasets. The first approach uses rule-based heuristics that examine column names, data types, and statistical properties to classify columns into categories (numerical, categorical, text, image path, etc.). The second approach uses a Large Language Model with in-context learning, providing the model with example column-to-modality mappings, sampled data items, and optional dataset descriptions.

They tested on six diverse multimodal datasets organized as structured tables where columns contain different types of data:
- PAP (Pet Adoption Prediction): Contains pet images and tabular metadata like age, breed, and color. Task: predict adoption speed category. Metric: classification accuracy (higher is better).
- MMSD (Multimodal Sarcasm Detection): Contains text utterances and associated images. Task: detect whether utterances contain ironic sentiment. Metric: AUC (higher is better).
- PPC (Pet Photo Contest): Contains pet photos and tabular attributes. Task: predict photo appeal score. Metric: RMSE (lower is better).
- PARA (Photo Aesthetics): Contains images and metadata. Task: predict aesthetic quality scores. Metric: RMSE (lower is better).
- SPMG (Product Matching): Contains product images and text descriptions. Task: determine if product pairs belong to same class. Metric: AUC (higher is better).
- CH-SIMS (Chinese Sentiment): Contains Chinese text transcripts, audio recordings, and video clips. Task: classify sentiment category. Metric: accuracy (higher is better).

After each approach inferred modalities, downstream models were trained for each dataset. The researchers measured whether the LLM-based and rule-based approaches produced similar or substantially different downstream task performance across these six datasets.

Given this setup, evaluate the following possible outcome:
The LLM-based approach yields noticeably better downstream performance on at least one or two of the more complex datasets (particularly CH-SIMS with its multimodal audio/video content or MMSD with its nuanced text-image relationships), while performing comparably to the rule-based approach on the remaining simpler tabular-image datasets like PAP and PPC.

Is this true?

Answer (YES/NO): YES